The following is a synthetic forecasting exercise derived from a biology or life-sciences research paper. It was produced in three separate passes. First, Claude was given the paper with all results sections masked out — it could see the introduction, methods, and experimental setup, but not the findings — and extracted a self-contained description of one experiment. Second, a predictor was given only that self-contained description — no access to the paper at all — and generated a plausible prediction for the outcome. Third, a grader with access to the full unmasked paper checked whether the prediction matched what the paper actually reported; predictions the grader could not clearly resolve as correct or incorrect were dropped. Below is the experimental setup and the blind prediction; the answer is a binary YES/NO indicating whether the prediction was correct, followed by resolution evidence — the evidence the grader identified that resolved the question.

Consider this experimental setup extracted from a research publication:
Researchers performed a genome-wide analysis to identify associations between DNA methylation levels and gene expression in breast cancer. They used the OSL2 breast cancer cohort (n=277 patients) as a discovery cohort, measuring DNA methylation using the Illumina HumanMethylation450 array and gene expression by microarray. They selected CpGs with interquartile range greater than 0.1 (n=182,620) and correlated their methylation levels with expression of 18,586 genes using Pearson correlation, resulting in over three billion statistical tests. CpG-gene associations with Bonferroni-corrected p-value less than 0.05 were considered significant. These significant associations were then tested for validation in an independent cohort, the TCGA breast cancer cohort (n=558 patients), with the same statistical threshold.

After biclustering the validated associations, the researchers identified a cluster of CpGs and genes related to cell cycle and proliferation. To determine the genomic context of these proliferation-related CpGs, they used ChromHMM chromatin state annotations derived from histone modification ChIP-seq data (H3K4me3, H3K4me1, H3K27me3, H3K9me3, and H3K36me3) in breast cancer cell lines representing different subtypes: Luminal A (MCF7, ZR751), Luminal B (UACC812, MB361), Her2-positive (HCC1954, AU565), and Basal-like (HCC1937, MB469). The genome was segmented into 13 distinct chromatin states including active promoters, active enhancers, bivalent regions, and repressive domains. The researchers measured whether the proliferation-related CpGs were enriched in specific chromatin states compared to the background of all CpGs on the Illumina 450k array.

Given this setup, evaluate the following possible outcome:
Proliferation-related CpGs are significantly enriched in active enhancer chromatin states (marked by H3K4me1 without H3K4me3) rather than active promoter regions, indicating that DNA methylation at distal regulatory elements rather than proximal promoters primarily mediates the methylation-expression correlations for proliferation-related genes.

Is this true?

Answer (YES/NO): YES